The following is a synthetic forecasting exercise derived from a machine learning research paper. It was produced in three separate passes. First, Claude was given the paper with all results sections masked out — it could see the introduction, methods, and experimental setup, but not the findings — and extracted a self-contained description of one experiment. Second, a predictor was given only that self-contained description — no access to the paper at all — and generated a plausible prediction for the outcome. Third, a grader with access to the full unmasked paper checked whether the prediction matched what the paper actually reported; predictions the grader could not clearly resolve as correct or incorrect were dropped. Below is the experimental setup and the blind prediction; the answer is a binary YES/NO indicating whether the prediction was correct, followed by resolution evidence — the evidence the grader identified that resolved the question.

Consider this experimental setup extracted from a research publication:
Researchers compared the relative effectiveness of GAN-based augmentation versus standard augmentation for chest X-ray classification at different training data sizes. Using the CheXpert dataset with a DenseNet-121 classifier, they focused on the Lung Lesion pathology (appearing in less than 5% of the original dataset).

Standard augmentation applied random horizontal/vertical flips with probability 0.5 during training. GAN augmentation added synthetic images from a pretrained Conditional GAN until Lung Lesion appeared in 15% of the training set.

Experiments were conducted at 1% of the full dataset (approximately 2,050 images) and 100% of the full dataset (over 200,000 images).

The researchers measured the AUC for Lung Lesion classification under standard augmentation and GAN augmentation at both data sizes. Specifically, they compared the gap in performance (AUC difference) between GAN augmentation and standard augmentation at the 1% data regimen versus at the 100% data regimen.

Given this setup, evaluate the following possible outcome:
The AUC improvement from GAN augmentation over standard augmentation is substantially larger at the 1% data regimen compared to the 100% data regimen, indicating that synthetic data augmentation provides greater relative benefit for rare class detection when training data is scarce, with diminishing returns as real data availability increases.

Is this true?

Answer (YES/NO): YES